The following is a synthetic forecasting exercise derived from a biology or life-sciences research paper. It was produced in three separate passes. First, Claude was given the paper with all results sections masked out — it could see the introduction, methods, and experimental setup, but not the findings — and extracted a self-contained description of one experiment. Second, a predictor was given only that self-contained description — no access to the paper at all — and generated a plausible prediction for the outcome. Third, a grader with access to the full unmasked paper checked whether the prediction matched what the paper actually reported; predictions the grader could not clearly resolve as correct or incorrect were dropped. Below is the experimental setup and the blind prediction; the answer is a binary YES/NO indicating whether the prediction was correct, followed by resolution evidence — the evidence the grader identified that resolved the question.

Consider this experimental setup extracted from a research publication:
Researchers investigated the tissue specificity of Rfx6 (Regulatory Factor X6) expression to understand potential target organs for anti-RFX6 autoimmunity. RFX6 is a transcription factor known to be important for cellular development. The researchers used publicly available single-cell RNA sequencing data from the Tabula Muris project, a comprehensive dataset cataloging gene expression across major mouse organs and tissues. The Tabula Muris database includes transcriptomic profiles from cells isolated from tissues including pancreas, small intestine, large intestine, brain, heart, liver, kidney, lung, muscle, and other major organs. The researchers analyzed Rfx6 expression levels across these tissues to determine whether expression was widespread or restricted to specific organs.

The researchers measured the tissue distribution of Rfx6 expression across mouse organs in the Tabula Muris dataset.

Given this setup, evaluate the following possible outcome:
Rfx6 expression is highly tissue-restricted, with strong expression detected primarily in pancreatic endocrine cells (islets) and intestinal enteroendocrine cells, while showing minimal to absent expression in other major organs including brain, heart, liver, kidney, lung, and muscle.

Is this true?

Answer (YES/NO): YES